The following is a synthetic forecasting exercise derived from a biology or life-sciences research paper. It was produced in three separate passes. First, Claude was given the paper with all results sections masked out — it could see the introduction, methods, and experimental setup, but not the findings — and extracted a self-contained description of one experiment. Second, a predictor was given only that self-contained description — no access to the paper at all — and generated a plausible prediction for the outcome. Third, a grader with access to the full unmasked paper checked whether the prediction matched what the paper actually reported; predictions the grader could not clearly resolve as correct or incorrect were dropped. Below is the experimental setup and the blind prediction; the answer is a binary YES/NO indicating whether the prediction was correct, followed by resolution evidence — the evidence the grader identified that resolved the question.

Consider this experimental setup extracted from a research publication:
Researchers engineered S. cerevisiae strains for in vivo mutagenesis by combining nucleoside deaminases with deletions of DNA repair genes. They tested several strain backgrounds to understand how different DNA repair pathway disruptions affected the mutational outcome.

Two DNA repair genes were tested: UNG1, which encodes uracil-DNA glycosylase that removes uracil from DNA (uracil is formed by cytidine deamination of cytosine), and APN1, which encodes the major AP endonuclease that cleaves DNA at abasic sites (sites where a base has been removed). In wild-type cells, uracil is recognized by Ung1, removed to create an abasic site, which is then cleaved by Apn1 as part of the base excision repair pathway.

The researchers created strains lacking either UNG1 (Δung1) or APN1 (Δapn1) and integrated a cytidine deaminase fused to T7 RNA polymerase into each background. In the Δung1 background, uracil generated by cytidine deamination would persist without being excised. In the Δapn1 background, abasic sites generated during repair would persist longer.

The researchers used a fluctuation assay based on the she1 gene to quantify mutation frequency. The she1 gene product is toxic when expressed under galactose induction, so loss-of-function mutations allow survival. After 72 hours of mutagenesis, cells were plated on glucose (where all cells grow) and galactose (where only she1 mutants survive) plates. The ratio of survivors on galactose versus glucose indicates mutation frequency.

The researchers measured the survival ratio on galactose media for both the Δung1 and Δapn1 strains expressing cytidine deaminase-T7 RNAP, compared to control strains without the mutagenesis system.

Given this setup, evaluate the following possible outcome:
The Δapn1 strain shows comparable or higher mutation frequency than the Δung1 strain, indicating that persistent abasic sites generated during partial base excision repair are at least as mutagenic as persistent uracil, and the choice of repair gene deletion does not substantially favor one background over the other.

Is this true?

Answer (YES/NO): NO